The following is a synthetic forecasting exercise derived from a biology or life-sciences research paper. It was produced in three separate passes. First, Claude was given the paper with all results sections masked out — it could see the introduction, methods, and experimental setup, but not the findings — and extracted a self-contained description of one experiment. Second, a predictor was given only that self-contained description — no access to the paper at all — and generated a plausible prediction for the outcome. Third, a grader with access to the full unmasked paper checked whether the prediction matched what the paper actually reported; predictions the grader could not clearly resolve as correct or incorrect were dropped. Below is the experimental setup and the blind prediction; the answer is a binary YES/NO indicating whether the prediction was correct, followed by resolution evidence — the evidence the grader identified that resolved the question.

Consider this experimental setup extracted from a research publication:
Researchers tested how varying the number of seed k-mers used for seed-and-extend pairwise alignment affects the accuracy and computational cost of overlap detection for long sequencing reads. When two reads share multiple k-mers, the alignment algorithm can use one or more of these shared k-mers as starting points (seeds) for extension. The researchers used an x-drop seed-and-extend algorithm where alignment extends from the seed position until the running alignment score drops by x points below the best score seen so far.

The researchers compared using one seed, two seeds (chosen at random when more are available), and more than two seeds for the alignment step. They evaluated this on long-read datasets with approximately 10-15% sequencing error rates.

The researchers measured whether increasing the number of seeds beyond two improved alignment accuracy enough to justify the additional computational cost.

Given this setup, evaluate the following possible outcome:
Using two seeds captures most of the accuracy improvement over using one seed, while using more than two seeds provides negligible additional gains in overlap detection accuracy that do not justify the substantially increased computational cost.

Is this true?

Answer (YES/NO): YES